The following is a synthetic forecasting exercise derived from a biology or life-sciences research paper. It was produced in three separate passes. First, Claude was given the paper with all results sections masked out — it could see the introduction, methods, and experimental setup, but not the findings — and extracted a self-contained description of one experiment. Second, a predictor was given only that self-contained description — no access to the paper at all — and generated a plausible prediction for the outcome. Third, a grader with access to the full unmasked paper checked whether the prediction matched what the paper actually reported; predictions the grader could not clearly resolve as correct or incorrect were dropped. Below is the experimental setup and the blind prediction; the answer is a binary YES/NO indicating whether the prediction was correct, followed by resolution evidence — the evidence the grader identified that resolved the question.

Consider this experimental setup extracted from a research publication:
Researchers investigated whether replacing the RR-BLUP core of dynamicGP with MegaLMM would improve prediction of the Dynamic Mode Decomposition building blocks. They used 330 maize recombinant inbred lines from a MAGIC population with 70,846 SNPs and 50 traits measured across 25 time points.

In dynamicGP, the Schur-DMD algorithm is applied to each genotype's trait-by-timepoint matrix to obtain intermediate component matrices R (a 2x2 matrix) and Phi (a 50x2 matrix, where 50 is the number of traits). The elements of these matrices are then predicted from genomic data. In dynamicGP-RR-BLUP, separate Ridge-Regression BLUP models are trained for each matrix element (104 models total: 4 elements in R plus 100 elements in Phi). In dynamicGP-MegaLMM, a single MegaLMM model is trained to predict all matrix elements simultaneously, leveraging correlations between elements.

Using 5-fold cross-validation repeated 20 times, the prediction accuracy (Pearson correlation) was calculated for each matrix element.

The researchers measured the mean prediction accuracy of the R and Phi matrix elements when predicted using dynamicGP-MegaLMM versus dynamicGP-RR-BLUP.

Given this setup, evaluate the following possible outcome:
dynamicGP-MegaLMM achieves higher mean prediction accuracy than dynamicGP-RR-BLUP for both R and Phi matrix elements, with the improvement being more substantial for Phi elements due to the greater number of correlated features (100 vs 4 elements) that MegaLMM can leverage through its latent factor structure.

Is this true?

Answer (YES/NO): NO